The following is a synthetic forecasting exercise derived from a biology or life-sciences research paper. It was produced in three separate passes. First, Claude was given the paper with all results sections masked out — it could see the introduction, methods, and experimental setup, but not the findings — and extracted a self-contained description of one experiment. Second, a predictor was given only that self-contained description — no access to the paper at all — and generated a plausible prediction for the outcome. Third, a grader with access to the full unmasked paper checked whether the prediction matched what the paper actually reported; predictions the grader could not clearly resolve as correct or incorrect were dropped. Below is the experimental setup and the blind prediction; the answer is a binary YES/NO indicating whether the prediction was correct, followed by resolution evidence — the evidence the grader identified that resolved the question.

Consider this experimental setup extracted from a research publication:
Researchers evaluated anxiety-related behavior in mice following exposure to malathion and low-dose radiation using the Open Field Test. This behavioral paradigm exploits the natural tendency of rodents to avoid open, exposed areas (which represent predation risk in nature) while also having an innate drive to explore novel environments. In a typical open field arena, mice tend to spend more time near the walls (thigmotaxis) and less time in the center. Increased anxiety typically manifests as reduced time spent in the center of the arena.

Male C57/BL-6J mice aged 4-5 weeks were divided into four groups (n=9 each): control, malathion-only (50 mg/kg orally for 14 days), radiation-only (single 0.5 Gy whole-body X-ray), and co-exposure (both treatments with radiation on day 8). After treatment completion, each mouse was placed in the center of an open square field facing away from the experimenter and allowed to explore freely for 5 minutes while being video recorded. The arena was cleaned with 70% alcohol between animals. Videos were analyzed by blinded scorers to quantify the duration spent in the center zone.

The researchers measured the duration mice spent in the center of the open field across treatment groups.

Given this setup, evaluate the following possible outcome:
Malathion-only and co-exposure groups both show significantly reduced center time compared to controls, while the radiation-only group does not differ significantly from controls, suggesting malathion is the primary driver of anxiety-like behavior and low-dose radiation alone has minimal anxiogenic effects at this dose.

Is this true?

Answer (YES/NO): NO